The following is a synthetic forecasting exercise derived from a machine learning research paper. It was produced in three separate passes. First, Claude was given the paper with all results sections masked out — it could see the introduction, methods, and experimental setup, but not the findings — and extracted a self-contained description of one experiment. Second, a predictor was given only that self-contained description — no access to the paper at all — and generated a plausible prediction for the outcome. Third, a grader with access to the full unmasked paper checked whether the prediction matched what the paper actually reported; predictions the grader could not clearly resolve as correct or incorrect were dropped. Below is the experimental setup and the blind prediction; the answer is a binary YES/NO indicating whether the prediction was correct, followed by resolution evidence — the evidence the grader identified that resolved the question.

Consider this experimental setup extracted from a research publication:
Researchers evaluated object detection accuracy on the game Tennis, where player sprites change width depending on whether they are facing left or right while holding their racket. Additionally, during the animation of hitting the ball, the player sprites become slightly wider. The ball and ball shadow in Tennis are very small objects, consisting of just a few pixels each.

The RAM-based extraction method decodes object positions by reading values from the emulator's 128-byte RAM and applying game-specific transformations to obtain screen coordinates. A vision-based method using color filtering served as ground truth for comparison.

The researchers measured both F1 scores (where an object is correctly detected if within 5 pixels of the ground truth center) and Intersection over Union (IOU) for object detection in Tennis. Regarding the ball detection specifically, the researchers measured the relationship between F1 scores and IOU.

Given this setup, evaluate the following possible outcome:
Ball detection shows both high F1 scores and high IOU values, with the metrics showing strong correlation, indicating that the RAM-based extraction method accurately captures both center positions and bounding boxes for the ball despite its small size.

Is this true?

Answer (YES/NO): NO